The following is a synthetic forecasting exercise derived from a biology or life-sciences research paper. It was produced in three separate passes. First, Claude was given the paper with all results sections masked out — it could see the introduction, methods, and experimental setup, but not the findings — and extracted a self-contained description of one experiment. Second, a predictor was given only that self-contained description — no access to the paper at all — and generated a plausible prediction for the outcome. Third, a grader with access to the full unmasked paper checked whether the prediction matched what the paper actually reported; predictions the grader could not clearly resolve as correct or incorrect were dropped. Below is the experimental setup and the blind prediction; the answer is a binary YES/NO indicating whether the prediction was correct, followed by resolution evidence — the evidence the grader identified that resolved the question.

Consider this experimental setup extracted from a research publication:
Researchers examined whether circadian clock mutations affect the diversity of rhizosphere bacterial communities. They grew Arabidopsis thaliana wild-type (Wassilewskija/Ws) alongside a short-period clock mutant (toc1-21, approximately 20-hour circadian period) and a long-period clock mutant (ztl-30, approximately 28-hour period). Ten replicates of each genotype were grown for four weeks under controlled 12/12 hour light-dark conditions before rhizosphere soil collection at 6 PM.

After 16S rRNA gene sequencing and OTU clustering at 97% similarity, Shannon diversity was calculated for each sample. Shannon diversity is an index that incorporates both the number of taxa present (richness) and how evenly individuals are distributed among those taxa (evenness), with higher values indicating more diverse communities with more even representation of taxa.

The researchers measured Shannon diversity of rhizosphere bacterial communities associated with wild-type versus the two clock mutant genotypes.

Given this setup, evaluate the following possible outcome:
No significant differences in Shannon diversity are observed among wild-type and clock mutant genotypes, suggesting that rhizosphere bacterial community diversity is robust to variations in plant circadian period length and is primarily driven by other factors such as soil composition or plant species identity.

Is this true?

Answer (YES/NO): NO